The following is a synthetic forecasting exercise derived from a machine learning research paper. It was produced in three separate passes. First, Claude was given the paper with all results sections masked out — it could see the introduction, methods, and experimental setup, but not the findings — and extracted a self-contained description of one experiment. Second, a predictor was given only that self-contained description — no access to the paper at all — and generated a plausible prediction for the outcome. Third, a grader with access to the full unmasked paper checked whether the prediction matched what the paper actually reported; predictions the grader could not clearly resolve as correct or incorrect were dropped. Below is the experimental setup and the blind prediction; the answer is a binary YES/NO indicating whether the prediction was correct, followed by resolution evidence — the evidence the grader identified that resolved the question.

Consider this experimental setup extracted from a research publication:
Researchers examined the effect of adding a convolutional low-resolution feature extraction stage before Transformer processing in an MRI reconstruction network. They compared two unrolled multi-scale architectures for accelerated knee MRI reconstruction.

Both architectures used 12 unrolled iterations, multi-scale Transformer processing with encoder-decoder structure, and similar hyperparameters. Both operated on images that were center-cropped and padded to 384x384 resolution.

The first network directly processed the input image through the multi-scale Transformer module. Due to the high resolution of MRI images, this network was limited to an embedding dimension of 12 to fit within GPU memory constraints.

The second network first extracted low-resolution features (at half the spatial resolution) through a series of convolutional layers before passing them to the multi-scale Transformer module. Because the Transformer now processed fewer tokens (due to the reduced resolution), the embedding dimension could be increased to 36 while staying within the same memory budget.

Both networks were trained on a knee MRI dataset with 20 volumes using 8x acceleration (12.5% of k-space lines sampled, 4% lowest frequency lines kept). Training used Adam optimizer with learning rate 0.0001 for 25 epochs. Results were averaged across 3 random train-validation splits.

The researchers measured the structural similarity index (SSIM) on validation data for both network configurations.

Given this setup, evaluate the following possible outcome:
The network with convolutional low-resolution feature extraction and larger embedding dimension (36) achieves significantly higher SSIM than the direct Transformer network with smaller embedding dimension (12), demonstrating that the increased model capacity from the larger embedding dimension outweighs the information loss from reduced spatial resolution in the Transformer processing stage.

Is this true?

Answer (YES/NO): YES